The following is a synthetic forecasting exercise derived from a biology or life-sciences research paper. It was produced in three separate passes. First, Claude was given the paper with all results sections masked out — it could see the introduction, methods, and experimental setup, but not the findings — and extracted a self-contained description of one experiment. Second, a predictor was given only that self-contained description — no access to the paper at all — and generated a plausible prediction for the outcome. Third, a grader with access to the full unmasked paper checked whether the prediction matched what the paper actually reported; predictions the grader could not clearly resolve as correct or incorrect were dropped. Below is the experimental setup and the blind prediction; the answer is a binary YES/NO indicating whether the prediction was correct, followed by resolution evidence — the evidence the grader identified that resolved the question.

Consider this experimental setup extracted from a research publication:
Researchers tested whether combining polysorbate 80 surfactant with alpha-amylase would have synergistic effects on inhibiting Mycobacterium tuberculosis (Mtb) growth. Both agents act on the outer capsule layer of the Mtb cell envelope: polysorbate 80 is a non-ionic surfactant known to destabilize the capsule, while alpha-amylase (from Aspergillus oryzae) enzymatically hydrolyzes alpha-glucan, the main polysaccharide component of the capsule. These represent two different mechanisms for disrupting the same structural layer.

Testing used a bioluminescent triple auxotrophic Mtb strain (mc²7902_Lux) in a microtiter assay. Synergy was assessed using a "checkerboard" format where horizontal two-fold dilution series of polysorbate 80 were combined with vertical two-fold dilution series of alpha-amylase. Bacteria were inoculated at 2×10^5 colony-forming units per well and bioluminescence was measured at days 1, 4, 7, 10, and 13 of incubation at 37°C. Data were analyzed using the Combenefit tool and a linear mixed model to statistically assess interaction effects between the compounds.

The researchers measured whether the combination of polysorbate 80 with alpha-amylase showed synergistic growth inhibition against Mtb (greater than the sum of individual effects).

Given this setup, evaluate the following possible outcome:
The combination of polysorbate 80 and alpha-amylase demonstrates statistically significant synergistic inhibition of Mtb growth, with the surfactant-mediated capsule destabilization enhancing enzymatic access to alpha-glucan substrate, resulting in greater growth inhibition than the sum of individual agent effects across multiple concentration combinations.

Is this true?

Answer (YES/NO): NO